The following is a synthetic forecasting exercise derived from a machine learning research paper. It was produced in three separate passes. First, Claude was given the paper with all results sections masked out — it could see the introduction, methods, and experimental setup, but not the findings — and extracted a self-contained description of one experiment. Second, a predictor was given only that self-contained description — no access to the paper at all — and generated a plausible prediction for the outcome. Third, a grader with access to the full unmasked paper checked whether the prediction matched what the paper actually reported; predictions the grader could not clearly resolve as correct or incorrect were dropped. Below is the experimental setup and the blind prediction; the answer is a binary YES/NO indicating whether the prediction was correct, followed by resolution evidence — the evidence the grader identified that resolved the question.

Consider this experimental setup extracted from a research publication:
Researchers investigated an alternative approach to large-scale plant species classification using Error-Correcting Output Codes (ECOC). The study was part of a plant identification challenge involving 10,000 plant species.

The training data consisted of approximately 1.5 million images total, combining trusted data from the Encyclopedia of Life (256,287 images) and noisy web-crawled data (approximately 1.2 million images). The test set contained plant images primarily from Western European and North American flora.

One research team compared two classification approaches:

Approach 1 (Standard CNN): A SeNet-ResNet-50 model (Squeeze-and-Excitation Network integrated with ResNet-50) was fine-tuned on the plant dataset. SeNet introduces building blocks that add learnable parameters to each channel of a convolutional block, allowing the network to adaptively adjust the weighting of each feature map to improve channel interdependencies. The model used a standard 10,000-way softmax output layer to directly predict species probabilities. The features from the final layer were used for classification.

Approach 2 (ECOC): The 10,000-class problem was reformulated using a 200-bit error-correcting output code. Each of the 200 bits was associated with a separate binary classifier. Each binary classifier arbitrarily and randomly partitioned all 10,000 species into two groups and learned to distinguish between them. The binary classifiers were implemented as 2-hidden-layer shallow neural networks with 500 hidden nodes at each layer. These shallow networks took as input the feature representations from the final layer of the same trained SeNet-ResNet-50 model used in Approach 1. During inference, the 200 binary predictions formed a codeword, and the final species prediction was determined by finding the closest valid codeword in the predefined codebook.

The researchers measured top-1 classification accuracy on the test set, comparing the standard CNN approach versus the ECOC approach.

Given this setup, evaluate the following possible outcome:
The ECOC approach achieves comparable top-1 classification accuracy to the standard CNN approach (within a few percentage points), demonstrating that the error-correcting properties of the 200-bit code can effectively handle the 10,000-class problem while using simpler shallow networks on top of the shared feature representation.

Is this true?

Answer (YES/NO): NO